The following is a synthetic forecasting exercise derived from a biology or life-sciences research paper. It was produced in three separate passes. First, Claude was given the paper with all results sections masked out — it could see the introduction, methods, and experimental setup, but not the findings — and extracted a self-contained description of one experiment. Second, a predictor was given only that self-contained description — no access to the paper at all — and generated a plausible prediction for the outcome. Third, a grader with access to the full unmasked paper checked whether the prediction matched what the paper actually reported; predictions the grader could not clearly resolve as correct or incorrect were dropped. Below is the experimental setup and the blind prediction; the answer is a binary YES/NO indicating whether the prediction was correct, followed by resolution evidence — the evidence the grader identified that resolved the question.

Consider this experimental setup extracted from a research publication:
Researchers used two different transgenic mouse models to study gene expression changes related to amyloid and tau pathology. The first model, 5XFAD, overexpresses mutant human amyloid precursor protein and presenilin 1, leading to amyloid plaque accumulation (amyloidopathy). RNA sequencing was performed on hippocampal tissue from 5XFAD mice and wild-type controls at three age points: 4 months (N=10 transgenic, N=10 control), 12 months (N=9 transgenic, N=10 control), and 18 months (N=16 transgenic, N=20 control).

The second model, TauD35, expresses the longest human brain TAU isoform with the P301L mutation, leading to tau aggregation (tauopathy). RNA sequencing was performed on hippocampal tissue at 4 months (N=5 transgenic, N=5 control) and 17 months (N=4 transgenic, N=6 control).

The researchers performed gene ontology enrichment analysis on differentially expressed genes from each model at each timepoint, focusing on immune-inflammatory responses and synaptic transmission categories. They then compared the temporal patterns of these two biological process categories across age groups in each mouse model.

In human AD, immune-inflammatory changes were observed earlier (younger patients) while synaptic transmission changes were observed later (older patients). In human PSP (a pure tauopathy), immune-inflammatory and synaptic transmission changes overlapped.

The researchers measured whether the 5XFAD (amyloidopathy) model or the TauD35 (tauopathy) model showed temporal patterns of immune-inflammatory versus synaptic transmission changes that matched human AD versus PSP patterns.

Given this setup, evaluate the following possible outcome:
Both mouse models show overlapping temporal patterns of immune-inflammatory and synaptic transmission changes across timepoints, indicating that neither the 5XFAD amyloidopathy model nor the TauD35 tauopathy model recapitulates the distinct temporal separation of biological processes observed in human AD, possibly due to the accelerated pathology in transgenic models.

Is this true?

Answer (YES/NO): NO